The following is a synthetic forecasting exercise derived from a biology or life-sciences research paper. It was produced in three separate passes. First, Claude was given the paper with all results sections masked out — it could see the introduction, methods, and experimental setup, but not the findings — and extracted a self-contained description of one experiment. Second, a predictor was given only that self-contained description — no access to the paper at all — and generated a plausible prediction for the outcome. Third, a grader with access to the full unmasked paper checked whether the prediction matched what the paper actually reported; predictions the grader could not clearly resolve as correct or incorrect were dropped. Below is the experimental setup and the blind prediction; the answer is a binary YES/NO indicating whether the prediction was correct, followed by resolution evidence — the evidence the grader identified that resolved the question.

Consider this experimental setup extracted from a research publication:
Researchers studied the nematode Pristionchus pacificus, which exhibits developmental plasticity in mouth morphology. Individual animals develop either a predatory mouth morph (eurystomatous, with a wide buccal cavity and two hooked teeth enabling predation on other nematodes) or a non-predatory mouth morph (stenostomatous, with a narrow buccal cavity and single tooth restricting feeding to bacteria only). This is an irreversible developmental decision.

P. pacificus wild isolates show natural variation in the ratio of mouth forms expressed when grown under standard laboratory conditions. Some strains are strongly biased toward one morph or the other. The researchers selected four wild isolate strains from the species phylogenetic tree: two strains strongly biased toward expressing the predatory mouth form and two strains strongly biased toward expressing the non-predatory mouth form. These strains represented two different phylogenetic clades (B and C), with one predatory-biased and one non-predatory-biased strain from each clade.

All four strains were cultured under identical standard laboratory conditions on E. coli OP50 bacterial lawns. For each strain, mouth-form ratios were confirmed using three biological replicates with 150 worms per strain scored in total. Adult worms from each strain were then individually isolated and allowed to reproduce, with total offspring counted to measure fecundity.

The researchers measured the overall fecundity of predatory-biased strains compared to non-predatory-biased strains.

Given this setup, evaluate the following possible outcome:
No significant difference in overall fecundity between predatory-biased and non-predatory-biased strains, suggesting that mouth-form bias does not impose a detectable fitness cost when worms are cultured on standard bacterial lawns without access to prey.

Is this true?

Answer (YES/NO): NO